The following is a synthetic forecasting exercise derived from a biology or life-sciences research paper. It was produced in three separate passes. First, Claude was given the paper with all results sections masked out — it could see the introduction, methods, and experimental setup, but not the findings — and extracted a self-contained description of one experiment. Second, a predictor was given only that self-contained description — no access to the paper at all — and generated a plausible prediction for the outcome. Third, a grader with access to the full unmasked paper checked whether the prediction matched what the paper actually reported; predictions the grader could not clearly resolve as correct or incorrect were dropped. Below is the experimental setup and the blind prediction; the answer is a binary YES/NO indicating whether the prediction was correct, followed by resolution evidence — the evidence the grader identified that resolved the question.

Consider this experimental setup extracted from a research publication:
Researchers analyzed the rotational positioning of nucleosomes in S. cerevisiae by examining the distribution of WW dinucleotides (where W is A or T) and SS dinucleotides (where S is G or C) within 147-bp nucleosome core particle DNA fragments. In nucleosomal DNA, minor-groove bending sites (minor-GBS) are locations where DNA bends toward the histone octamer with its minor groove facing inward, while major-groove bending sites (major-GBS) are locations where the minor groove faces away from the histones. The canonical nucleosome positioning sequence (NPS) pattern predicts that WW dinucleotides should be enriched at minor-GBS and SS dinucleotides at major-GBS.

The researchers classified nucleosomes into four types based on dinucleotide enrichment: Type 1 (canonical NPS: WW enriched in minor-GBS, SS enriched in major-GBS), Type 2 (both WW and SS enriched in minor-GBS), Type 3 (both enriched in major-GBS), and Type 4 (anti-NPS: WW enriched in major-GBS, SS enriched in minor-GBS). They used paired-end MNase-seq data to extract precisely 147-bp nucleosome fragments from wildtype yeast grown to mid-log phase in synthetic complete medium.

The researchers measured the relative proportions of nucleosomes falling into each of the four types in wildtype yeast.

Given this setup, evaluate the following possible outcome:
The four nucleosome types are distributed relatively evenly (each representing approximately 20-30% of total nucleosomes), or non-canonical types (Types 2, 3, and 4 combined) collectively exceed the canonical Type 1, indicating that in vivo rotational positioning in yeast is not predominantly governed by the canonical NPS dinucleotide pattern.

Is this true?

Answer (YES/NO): YES